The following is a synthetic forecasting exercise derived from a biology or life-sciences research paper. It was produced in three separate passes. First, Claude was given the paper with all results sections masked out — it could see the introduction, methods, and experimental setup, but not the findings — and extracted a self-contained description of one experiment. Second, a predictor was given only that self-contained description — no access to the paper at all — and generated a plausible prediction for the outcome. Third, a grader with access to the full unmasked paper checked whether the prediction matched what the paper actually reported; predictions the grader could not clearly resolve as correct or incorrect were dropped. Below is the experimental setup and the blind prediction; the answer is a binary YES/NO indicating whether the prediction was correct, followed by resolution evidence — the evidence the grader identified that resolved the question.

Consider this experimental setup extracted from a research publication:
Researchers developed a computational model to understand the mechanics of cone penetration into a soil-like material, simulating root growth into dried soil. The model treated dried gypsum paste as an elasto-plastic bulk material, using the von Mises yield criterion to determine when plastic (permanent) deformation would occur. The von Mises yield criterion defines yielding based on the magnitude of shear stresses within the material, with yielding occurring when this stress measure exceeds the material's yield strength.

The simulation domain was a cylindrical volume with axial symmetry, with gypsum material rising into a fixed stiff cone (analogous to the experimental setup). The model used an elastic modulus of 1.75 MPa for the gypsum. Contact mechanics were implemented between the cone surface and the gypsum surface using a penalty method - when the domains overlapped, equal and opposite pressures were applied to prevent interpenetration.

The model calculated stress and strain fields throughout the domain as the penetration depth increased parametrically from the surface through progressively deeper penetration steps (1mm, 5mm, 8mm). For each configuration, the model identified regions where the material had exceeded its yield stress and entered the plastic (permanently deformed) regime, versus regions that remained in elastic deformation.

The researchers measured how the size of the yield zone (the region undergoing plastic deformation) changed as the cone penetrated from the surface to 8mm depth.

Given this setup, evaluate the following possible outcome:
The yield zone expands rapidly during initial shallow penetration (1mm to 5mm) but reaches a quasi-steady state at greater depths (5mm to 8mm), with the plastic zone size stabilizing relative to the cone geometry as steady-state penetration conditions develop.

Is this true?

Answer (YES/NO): NO